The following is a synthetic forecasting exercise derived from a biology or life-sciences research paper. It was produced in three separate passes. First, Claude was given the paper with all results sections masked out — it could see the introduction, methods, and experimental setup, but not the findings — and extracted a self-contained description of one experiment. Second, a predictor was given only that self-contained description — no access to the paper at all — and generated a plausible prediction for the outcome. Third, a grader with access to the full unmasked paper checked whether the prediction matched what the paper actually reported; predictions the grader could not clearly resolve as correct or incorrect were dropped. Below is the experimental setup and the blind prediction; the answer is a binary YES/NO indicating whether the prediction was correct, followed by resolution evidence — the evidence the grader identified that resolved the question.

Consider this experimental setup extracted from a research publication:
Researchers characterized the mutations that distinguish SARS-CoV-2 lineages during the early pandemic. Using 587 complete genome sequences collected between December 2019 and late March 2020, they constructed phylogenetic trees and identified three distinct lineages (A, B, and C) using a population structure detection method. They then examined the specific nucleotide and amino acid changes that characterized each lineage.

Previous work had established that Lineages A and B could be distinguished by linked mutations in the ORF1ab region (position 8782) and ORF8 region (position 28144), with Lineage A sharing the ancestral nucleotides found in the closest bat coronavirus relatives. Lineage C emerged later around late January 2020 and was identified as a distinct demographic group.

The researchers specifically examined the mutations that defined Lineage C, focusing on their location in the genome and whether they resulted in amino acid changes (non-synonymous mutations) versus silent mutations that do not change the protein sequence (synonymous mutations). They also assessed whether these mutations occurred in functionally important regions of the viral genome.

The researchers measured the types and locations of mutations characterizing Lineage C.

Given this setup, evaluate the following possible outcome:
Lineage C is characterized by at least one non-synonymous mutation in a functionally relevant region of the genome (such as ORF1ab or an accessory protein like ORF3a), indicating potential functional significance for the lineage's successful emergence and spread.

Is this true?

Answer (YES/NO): YES